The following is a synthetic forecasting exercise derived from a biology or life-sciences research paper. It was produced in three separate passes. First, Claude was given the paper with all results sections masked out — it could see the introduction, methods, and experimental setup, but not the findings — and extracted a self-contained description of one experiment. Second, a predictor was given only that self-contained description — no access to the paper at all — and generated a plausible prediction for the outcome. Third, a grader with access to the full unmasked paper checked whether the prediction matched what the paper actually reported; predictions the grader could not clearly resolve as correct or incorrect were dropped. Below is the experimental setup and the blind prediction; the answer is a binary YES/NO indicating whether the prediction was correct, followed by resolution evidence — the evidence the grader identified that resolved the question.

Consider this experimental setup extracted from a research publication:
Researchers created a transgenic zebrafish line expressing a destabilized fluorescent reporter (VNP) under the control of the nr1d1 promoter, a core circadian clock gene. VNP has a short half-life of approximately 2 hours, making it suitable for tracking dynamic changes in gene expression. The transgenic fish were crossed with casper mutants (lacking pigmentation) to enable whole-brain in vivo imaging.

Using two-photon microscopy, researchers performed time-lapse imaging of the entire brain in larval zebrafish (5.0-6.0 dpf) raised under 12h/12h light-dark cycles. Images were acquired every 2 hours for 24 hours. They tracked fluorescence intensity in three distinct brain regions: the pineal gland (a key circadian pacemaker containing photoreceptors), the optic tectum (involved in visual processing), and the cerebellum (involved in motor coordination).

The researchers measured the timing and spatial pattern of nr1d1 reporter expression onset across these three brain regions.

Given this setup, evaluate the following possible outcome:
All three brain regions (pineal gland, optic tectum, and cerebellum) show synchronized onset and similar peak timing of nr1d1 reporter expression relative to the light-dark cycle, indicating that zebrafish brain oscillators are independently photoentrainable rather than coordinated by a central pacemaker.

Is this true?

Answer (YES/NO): NO